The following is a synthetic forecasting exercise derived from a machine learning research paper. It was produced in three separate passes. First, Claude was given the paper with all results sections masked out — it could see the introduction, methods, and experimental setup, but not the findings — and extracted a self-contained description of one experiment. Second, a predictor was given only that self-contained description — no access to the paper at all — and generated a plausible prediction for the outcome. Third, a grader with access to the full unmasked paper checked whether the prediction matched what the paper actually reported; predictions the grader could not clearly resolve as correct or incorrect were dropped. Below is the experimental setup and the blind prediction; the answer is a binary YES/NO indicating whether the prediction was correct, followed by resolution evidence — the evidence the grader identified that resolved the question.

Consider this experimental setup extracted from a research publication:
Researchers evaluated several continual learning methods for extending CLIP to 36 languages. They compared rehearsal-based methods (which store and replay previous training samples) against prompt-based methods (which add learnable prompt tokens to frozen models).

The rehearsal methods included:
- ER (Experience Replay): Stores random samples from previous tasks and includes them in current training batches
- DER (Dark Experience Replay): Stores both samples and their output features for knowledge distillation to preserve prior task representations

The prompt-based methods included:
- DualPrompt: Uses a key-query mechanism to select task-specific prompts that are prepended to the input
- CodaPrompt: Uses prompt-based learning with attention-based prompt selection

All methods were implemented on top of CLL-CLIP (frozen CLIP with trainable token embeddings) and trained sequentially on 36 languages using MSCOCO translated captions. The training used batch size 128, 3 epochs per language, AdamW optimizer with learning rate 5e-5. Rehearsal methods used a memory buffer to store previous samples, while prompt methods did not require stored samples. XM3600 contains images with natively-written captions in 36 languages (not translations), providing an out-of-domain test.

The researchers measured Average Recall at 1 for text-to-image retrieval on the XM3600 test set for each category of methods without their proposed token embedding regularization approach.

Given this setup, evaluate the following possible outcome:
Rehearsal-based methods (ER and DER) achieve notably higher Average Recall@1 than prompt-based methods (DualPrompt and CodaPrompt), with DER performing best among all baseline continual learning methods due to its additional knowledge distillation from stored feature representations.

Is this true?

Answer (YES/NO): NO